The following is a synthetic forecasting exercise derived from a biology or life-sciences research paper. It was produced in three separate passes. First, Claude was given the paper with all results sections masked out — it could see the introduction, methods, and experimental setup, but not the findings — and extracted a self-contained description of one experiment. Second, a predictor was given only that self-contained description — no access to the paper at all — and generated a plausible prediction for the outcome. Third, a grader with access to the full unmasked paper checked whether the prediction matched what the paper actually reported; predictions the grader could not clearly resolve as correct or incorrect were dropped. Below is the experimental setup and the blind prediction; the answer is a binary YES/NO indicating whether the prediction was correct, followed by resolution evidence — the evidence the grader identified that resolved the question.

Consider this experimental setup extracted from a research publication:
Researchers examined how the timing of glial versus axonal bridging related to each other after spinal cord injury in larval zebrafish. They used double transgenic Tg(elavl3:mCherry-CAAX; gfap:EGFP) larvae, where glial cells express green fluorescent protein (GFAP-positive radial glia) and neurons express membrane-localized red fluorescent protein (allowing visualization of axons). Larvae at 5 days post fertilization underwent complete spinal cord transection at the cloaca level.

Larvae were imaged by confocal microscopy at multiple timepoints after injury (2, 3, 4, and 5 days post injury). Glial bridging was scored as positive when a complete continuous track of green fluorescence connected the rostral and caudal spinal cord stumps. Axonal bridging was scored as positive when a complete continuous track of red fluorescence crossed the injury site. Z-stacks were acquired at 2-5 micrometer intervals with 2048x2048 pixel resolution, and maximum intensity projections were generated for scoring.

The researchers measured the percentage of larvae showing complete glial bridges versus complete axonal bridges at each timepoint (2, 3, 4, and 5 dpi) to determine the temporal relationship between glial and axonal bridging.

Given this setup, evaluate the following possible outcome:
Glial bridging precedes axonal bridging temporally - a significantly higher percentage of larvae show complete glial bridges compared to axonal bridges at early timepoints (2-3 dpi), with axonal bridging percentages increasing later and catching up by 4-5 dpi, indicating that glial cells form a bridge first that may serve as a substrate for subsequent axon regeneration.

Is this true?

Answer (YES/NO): NO